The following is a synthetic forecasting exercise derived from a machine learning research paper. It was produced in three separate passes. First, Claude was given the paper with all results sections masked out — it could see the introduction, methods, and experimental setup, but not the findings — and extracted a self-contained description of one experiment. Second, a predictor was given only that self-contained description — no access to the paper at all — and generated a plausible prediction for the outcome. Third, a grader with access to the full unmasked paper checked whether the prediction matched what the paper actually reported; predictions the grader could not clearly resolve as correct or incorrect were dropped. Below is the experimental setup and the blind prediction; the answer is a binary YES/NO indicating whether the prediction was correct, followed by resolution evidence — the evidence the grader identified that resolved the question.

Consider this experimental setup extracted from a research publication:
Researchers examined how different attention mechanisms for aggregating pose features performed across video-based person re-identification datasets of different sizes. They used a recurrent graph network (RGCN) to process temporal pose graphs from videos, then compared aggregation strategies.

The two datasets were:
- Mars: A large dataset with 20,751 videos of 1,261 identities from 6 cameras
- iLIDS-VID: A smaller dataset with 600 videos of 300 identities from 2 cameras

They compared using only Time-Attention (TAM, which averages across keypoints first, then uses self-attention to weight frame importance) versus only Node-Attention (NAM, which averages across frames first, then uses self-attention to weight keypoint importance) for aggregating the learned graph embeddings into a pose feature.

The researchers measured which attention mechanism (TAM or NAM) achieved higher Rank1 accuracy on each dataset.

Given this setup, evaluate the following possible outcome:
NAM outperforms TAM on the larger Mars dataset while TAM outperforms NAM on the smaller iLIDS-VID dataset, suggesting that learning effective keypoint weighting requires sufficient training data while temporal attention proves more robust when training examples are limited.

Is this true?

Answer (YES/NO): NO